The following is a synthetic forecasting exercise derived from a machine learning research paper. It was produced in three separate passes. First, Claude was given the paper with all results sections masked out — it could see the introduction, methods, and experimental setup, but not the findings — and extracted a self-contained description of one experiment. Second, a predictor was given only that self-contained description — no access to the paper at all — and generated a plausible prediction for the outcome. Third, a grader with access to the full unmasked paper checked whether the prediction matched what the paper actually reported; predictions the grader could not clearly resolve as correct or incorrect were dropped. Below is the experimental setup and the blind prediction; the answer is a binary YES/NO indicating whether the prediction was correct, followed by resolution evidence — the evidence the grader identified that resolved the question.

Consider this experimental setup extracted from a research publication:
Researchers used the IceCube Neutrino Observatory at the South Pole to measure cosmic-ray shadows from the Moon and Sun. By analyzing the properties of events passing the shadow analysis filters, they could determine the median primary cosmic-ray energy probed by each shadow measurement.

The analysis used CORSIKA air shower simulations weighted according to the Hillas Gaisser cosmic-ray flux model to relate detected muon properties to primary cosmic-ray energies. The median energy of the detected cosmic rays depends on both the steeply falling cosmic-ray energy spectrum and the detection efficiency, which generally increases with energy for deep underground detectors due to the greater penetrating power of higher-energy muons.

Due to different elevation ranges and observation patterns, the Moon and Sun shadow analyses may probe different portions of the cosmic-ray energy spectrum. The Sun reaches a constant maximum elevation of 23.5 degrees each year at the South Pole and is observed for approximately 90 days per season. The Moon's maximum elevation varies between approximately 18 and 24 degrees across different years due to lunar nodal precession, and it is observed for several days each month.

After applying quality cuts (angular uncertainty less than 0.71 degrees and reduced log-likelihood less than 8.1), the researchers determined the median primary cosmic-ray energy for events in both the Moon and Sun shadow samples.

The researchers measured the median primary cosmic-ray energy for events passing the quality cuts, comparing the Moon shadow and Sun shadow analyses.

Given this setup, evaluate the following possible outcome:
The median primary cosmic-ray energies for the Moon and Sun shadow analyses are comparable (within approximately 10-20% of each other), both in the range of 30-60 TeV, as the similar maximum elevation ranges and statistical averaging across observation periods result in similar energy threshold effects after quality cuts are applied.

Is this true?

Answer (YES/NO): NO